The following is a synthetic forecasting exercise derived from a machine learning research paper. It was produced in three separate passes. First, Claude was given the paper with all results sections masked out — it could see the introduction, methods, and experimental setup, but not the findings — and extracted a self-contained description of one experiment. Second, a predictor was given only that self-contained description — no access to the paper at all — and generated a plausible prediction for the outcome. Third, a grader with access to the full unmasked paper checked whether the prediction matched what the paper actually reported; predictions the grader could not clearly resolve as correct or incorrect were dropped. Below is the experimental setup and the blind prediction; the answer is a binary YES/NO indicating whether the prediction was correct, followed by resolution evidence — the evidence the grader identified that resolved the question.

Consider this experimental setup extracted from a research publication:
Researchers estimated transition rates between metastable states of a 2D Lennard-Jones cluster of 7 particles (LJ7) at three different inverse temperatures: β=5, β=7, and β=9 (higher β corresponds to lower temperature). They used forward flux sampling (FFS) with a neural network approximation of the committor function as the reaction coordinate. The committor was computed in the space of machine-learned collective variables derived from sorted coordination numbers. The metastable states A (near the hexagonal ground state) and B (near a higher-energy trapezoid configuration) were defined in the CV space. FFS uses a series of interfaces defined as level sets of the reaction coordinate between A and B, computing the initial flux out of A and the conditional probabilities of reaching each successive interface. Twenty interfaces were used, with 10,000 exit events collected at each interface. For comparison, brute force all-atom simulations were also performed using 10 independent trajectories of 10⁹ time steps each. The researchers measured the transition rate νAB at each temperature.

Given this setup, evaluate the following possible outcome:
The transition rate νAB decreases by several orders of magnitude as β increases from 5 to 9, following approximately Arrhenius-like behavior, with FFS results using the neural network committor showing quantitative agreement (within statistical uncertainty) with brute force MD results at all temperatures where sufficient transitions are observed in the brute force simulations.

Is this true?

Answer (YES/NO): NO